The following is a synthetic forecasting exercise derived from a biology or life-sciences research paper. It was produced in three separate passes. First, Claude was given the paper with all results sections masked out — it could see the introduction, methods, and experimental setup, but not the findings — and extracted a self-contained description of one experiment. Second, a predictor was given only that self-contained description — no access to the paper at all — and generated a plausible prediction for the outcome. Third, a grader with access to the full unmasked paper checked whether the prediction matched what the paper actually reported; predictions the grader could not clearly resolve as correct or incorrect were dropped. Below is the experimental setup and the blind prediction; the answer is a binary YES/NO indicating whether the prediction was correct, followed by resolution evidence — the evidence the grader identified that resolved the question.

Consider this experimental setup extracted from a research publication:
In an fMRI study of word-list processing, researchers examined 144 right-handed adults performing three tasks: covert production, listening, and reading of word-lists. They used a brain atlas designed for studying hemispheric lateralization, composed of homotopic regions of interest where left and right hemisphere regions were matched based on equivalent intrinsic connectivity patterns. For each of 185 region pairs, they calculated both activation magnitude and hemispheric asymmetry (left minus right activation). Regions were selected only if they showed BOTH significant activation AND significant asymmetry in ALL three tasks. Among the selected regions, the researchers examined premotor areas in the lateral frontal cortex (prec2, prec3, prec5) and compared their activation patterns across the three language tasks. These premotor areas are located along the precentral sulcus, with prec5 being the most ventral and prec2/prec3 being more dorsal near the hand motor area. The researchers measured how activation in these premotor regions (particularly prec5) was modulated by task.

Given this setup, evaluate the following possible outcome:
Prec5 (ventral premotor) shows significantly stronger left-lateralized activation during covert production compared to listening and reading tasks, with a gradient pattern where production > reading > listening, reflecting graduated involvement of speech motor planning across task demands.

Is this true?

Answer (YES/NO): NO